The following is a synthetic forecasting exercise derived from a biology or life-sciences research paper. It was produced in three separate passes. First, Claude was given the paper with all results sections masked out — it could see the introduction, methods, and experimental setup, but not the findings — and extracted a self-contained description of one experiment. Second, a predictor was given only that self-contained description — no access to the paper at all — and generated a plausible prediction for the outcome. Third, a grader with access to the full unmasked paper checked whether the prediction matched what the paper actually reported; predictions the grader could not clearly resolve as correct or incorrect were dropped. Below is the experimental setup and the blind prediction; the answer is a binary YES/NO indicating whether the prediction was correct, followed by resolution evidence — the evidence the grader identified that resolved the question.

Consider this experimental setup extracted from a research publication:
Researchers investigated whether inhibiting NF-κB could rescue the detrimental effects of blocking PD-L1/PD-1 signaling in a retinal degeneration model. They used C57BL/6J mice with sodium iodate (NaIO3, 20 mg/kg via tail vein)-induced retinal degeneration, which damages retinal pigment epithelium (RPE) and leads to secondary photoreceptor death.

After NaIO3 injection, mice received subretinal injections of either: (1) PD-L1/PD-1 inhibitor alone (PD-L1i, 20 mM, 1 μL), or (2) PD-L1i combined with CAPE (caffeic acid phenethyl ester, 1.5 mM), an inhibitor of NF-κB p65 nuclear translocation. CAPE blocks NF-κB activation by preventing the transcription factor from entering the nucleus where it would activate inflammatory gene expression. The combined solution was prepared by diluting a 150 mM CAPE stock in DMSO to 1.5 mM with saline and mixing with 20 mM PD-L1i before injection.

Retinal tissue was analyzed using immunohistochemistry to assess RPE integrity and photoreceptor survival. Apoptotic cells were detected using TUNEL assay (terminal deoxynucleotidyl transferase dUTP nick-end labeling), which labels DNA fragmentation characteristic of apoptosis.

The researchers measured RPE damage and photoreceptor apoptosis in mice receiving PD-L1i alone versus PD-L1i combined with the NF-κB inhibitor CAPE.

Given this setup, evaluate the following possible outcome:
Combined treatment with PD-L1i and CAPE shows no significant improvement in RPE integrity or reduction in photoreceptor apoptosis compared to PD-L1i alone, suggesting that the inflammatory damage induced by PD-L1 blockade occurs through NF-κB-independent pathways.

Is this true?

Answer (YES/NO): NO